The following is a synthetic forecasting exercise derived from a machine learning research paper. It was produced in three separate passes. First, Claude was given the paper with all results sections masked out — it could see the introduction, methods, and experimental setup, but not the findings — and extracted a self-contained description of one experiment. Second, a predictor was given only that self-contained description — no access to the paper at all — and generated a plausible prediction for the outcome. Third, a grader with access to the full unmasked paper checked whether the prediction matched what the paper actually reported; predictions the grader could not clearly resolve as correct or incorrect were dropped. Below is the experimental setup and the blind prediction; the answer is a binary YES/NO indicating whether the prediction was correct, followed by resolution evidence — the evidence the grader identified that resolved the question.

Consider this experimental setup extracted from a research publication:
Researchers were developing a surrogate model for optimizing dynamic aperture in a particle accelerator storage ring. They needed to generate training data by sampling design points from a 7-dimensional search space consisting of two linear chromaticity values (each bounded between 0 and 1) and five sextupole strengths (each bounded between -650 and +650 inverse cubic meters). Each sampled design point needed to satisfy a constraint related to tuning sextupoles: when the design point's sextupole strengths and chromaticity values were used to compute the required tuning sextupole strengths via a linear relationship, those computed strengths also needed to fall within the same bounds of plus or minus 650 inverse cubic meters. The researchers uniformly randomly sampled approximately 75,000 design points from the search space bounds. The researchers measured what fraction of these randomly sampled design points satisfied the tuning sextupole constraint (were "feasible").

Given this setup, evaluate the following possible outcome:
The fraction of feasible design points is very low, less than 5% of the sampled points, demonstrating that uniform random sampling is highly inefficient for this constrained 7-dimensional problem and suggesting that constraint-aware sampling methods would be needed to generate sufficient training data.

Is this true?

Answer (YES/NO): NO